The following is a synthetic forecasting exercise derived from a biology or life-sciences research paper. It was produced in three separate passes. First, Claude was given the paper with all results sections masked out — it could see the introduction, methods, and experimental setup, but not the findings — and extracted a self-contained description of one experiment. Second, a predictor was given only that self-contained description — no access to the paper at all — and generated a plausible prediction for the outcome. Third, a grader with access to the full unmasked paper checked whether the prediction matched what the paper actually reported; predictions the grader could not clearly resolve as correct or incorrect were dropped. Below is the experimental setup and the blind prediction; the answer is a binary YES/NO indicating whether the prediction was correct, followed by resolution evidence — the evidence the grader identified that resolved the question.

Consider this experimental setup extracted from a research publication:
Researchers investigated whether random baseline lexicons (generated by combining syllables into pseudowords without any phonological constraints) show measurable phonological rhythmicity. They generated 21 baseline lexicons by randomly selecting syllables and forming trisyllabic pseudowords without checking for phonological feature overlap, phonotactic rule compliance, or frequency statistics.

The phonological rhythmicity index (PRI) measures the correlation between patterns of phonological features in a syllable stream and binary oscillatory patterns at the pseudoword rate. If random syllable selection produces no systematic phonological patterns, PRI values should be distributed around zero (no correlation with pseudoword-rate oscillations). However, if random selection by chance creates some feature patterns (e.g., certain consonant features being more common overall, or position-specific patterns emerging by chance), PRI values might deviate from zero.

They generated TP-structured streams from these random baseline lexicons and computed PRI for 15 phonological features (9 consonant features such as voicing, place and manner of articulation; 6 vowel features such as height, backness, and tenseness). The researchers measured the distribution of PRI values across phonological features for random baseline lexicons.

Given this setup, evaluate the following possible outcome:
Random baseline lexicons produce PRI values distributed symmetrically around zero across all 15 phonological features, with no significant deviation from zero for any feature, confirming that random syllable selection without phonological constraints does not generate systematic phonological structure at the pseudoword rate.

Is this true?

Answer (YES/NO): NO